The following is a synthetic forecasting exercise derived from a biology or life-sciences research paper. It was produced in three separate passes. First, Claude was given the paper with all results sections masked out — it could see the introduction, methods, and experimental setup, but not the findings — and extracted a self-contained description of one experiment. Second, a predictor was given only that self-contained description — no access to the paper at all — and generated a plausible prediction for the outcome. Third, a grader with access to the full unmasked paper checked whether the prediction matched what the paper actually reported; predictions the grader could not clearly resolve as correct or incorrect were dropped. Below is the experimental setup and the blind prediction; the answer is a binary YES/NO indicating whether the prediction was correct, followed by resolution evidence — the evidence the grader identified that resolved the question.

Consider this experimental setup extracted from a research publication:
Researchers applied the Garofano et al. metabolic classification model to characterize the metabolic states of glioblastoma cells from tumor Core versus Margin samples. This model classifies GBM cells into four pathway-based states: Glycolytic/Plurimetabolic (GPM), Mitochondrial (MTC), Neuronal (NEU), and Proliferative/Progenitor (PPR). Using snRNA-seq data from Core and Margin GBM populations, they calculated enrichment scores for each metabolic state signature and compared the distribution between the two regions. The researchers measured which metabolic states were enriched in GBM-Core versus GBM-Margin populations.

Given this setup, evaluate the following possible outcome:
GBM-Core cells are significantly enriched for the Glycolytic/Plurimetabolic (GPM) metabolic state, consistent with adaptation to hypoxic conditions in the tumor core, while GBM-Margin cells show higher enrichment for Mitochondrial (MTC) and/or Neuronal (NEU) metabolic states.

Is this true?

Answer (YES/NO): NO